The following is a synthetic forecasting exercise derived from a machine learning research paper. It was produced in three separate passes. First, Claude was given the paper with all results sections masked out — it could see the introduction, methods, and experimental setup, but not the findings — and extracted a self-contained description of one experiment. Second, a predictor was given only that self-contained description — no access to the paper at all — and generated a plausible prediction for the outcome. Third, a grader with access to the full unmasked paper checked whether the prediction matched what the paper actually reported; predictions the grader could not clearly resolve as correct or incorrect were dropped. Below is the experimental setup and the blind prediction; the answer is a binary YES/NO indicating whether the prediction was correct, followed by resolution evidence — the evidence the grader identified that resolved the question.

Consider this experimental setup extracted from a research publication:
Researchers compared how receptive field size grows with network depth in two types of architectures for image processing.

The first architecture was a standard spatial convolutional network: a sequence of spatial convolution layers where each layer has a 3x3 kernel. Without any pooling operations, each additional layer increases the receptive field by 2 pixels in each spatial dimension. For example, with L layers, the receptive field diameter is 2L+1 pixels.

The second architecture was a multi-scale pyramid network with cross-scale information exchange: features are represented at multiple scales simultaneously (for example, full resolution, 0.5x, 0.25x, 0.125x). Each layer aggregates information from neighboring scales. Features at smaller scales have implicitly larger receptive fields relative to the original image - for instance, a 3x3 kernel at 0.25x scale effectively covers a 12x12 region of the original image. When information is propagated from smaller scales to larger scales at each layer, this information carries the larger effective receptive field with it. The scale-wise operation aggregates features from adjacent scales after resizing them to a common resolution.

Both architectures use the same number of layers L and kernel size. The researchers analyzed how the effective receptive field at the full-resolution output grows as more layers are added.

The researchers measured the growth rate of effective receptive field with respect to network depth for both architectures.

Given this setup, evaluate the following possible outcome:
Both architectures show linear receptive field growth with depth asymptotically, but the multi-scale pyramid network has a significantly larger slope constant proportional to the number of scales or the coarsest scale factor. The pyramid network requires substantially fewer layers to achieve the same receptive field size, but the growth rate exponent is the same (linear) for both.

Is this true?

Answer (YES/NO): NO